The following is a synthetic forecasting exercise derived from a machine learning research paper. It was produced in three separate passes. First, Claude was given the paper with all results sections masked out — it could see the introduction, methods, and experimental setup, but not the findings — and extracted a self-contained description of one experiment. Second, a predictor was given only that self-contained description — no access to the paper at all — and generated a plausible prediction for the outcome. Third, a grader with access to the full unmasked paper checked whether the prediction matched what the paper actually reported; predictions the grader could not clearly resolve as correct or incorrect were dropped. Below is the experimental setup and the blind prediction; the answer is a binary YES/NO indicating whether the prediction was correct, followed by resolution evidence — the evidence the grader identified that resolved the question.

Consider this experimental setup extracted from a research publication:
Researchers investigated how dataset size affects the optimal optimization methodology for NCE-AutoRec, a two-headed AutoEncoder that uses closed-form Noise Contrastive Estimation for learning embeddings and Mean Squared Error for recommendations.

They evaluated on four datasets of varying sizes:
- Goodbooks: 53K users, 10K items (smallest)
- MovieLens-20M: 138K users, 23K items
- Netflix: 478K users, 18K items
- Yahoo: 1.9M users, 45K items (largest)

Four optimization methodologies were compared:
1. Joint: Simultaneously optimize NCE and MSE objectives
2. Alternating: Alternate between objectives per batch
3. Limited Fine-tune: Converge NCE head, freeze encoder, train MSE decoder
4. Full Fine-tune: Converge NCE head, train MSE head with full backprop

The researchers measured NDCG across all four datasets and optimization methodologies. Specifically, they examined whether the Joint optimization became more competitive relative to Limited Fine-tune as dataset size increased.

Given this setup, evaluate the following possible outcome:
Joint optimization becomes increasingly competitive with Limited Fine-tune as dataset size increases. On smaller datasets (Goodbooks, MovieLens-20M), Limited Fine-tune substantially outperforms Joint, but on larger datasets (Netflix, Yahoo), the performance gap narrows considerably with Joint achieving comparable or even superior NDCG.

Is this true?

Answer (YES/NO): NO